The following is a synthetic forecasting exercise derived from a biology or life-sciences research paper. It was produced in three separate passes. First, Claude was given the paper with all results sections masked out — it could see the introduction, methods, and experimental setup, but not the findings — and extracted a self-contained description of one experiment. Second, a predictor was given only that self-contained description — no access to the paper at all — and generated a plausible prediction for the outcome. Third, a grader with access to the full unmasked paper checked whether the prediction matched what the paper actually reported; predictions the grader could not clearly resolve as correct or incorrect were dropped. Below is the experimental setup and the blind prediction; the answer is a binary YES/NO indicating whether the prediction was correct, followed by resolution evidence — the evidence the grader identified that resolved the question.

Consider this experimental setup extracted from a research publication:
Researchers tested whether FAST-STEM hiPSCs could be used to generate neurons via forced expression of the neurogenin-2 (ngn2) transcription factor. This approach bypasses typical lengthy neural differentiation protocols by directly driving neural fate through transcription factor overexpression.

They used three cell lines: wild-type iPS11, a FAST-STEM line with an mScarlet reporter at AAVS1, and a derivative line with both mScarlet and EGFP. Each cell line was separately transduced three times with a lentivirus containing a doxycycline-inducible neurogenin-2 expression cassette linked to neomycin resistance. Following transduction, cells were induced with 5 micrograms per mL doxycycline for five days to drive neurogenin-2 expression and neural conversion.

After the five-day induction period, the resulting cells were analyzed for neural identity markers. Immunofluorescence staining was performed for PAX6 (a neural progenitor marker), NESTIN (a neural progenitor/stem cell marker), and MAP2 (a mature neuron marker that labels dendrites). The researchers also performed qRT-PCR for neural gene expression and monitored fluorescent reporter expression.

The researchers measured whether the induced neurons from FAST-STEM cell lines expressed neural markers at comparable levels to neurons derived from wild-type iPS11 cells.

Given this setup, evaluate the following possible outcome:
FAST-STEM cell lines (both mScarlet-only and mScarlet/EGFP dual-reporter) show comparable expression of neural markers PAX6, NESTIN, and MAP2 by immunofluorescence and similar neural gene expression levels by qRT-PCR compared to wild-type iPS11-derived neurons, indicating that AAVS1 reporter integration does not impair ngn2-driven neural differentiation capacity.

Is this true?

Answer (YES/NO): YES